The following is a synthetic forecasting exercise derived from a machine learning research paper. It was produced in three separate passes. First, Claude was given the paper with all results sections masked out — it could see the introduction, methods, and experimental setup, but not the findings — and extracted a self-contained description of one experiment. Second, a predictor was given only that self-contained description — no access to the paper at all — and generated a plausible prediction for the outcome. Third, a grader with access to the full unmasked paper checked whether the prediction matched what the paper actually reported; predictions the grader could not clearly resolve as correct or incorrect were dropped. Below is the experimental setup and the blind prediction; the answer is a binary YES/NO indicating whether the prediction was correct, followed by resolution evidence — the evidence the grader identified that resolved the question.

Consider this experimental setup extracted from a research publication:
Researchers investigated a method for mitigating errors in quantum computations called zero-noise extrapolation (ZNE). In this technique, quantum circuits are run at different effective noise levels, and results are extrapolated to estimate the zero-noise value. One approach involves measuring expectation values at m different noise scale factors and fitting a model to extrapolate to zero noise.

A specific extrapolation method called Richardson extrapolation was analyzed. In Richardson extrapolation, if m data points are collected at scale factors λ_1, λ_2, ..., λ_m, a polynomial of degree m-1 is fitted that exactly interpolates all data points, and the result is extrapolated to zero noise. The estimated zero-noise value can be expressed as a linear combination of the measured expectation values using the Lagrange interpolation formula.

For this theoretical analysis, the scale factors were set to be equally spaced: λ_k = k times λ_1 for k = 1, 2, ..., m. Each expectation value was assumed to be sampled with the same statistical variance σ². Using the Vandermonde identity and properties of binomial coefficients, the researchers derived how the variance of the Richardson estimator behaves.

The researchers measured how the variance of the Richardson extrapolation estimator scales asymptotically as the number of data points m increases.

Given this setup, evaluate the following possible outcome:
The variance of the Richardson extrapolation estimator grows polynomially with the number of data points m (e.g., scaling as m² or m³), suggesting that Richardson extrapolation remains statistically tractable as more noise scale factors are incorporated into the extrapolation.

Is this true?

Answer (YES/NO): NO